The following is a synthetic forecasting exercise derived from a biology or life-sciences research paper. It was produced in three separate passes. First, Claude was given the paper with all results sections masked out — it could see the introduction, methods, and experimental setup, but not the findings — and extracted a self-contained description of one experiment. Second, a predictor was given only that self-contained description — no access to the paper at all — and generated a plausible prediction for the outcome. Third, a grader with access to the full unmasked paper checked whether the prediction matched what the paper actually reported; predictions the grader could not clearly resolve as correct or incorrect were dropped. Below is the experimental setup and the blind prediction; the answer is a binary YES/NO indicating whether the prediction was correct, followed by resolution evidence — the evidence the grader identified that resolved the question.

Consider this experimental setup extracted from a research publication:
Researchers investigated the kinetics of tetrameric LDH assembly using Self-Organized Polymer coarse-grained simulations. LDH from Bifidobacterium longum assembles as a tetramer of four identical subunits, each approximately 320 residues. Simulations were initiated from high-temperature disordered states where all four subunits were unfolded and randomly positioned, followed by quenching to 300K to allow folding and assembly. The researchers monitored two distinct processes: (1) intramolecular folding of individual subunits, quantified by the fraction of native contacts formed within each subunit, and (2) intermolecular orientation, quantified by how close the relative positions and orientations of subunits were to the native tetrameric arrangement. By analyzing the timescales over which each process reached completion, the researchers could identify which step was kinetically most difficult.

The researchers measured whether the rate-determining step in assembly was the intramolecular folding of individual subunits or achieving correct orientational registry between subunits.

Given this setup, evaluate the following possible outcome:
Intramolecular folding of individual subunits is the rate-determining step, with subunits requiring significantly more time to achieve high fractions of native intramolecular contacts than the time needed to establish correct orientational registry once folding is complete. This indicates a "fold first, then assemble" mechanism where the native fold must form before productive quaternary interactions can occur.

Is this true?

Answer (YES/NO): NO